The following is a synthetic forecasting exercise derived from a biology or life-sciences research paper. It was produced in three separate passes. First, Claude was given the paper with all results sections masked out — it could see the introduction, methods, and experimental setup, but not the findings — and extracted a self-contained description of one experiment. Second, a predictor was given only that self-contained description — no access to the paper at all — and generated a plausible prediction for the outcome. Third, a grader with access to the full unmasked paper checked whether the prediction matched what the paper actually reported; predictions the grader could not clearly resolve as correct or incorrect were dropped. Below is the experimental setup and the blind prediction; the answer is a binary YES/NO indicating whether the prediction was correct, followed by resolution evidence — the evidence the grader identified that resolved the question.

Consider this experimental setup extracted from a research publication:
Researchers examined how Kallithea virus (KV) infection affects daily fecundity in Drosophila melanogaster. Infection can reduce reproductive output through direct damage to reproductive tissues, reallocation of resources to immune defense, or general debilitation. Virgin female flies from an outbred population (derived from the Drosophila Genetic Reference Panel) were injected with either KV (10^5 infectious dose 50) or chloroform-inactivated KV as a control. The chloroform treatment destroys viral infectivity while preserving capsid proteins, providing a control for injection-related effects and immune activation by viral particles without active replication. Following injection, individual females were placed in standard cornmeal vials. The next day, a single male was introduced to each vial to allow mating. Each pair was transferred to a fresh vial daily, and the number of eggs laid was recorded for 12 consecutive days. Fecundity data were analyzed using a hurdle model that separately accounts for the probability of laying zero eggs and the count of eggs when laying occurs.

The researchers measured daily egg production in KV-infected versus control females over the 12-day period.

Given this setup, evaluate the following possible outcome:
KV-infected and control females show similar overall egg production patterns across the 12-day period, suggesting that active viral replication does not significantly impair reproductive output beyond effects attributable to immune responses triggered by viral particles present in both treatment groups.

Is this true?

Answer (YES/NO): NO